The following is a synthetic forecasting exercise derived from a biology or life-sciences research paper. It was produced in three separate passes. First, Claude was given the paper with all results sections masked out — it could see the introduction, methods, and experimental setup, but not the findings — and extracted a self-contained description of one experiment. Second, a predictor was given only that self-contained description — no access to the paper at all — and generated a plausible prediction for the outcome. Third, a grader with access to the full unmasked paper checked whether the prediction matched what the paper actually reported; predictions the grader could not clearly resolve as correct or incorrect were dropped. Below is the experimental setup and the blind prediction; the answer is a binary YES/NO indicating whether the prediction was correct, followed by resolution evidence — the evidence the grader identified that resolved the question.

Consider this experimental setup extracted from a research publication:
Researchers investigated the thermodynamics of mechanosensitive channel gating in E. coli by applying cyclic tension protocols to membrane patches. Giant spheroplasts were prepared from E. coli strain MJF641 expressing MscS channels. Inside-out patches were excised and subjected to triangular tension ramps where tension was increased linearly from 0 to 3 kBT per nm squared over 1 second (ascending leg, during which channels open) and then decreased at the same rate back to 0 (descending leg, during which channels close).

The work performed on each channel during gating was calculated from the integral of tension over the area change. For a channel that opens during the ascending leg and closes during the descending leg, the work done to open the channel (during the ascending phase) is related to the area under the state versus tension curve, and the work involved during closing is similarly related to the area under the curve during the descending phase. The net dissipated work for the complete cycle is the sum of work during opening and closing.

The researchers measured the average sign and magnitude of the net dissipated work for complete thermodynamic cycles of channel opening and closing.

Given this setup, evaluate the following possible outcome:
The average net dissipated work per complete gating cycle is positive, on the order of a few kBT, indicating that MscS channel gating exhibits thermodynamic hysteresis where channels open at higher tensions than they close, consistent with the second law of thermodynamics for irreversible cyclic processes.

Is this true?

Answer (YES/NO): YES